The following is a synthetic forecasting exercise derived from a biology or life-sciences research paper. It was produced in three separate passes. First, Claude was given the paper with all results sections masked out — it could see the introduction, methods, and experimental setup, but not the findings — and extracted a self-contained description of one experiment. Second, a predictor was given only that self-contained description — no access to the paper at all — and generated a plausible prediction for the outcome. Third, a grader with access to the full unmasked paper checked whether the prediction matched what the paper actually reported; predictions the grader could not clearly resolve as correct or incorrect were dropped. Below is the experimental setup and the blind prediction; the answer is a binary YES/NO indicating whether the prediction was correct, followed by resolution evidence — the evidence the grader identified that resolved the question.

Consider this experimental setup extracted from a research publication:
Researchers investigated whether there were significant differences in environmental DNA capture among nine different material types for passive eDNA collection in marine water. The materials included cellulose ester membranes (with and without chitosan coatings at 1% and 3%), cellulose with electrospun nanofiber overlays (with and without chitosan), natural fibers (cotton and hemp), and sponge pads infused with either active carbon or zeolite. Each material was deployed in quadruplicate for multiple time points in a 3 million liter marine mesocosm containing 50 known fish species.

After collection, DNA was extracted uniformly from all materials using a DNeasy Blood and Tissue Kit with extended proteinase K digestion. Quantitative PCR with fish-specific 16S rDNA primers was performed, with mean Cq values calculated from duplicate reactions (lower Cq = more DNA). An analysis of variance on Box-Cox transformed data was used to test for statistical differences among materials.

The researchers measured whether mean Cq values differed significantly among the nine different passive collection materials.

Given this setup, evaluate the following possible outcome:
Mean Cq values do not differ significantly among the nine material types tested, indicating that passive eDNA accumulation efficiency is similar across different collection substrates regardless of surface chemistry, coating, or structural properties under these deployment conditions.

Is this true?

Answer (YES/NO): NO